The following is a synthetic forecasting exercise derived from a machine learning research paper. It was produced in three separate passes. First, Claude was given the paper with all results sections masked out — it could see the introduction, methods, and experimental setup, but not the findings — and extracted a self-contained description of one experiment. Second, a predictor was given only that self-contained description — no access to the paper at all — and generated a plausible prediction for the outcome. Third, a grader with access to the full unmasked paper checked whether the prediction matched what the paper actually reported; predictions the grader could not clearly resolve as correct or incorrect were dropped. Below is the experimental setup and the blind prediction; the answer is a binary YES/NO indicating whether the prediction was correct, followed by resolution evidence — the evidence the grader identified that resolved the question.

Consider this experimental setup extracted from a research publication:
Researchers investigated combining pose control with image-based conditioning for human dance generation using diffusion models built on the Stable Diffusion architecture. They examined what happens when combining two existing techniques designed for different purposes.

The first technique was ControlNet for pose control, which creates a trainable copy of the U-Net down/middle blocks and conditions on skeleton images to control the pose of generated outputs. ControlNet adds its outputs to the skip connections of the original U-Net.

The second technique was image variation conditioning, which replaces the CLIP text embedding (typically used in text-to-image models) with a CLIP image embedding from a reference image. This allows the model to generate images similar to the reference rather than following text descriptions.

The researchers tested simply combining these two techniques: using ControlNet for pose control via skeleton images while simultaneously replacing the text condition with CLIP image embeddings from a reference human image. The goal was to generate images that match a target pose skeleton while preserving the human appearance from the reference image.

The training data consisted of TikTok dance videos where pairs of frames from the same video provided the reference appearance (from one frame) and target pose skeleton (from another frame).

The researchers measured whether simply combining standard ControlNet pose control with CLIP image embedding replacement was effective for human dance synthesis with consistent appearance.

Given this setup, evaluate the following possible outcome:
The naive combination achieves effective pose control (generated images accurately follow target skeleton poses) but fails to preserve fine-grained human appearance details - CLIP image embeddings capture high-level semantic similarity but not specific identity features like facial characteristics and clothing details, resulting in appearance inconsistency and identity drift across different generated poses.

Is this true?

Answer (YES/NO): YES